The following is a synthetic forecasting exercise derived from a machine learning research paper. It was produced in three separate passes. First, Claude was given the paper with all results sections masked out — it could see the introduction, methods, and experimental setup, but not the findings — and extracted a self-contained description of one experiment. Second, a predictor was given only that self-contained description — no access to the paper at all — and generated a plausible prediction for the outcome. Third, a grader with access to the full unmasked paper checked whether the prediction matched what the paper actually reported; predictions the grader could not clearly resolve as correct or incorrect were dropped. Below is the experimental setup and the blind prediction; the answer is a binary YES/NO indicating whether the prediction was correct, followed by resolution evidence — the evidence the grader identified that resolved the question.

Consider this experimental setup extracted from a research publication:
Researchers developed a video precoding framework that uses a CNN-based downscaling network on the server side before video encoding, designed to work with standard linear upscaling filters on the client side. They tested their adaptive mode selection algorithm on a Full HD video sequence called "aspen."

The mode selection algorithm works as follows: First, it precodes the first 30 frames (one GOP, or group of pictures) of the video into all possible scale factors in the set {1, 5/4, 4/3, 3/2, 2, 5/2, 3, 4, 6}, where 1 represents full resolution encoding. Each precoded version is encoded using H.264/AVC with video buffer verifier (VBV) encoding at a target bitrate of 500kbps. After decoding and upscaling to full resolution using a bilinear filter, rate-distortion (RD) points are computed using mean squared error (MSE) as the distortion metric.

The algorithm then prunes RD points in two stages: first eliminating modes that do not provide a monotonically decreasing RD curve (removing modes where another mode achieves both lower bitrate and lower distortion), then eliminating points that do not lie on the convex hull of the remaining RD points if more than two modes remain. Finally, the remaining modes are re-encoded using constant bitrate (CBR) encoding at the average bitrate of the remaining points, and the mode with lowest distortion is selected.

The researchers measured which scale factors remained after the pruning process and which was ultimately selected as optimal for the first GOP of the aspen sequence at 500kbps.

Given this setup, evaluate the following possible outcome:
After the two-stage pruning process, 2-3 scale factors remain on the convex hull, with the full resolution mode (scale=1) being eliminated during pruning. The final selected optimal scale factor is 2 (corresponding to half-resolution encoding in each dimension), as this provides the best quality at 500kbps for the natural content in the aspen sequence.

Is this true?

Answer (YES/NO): NO